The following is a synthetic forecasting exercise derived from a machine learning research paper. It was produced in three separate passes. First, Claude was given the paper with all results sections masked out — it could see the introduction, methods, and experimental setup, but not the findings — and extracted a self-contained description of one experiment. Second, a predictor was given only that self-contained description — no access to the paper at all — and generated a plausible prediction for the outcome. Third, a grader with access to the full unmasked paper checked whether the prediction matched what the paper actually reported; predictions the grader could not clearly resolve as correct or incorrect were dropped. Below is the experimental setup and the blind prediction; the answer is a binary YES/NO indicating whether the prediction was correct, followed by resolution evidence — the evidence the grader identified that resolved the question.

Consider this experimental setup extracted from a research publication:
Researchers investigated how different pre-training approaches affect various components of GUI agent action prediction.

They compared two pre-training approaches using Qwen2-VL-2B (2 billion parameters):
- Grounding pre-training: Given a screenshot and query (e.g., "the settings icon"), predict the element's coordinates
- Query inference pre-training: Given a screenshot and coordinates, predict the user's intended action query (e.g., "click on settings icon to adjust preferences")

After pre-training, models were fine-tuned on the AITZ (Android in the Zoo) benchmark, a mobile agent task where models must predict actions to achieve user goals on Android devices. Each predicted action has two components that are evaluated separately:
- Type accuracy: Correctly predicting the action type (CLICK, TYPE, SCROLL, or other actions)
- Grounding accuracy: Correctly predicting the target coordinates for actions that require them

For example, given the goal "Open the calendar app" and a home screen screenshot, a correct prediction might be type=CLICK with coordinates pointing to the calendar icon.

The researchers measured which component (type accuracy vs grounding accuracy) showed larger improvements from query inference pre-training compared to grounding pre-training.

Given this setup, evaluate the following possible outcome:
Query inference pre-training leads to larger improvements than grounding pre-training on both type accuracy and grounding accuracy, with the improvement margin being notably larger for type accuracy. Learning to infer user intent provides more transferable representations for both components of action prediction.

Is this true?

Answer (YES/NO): NO